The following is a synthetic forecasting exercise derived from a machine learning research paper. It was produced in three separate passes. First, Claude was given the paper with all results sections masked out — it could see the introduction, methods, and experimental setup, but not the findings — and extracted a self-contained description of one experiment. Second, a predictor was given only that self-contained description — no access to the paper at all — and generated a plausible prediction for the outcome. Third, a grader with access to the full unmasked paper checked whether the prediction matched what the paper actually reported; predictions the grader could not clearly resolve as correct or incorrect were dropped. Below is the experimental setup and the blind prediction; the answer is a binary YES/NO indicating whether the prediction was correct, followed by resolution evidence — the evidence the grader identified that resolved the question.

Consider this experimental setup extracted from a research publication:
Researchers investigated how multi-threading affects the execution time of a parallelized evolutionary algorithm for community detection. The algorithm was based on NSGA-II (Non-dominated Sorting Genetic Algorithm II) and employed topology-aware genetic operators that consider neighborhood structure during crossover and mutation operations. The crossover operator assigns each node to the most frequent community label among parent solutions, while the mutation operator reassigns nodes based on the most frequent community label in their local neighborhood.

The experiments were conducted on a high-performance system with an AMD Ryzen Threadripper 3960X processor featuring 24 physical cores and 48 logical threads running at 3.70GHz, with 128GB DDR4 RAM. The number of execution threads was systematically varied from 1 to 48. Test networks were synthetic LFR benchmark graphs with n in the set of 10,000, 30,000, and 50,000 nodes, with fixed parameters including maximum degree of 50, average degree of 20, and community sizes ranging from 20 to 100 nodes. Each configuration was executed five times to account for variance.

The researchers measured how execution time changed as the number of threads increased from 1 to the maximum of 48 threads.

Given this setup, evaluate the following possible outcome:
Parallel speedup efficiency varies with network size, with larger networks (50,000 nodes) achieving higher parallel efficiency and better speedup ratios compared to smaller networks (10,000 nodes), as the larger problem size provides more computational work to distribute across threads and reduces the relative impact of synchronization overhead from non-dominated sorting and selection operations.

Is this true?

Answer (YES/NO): YES